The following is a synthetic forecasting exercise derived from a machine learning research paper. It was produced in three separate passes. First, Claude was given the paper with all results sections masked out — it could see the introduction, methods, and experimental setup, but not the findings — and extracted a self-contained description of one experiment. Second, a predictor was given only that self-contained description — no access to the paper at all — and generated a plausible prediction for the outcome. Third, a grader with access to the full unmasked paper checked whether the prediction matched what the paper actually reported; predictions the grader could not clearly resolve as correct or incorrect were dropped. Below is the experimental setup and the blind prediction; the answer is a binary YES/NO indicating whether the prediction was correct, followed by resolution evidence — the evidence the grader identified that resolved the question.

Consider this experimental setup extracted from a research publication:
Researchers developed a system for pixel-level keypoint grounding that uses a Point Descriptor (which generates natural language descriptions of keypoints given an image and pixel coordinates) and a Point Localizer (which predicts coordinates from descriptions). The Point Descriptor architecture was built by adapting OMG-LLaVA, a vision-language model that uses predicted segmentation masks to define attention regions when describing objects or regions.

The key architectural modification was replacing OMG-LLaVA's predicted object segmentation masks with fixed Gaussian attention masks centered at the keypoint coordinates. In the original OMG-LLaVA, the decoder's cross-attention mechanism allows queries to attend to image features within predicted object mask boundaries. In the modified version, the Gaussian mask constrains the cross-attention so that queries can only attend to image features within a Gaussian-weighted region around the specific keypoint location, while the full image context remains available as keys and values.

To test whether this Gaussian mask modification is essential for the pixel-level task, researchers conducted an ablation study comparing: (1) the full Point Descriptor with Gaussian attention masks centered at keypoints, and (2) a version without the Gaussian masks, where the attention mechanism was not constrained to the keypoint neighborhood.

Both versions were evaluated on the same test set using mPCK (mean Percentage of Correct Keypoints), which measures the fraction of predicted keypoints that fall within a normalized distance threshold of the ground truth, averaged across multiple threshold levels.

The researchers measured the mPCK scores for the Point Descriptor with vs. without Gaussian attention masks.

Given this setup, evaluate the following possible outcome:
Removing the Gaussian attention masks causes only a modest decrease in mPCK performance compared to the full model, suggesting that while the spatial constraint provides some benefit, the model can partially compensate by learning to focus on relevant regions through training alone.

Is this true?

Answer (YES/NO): NO